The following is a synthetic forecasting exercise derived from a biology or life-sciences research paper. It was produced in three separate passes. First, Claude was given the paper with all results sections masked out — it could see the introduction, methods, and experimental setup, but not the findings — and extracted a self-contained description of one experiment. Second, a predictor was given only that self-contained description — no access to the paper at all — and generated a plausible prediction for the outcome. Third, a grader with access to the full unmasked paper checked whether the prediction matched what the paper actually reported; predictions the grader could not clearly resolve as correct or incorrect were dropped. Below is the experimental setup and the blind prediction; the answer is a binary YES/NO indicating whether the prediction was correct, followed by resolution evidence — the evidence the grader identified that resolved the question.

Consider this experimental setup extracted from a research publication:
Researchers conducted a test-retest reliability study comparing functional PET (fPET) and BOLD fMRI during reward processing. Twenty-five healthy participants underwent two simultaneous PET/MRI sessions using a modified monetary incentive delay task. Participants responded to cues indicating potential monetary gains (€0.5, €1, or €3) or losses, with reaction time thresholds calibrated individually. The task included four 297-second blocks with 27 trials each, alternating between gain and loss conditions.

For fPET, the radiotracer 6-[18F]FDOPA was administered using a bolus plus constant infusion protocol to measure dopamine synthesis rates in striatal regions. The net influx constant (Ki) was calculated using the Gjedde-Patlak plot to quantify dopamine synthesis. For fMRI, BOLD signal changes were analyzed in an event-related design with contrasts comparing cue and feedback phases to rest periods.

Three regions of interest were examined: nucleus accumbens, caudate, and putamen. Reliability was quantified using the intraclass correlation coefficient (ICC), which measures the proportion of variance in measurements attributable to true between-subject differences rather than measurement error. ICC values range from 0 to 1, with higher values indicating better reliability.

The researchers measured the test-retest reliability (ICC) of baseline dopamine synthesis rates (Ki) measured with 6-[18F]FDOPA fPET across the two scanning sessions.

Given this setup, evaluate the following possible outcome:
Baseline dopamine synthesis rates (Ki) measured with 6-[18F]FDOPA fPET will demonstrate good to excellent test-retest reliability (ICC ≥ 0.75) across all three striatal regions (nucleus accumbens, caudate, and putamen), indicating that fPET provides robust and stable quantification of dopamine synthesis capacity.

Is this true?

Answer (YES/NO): NO